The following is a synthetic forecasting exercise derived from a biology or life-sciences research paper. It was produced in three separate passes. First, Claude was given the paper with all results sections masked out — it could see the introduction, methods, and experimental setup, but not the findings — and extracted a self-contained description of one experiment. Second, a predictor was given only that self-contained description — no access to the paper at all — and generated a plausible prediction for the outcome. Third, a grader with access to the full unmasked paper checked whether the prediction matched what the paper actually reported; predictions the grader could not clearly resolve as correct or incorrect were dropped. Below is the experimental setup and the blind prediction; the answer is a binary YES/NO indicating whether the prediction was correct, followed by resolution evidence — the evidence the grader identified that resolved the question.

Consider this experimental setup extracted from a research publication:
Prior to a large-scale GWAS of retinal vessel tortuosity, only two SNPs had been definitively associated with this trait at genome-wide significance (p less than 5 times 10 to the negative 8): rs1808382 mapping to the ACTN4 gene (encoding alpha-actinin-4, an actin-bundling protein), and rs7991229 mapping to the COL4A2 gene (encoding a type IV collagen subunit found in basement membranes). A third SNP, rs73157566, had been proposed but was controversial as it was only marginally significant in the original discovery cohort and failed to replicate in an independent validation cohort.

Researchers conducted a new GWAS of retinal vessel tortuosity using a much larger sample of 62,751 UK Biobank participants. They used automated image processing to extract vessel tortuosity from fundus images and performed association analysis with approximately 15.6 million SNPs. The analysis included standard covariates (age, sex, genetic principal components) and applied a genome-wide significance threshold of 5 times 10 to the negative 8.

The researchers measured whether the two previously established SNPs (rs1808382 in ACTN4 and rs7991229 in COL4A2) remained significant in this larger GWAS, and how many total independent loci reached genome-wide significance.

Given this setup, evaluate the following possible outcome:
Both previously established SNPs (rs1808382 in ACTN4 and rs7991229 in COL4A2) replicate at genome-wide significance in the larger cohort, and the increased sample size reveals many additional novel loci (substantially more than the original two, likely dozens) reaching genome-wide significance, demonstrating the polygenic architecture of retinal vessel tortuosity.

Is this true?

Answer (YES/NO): YES